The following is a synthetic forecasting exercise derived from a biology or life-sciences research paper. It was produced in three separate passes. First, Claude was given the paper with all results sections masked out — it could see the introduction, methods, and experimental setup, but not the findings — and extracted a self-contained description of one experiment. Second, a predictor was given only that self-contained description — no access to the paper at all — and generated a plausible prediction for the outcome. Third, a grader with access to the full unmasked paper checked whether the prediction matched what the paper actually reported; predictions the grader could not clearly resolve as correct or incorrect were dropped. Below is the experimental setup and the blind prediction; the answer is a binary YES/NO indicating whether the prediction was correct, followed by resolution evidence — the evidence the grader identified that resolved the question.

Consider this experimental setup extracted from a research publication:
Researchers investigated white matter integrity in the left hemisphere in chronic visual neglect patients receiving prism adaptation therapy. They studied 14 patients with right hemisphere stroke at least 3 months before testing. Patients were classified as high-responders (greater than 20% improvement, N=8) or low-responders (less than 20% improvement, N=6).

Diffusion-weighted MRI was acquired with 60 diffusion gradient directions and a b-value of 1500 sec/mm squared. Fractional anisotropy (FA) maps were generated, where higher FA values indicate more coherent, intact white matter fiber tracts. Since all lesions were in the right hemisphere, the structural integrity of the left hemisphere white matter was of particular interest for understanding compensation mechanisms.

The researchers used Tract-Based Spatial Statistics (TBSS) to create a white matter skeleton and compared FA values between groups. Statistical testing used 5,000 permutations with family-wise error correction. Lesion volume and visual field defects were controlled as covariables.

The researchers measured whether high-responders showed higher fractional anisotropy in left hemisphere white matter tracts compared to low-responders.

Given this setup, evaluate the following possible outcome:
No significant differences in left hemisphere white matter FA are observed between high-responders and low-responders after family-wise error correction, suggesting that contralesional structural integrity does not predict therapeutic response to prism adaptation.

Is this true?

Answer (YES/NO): NO